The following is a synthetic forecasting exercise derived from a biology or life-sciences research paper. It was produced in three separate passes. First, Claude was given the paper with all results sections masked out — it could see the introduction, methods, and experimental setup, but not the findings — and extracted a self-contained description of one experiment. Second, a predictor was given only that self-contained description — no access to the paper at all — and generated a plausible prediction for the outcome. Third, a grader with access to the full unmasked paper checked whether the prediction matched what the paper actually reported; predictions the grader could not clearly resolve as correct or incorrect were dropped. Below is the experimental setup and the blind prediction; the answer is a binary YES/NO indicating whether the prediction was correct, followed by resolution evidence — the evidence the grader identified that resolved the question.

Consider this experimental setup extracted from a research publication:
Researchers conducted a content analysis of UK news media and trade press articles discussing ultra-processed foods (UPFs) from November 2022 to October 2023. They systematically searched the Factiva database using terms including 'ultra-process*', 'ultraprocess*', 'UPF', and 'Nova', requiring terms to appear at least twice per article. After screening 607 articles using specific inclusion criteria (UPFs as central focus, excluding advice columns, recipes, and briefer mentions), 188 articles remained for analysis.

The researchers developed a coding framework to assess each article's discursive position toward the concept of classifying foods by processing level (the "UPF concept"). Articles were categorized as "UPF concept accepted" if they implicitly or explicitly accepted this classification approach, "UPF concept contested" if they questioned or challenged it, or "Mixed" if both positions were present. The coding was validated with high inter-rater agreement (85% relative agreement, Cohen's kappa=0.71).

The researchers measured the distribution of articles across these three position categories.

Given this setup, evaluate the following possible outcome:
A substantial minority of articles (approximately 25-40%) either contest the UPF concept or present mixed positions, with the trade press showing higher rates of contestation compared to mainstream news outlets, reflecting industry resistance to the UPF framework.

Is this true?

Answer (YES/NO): NO